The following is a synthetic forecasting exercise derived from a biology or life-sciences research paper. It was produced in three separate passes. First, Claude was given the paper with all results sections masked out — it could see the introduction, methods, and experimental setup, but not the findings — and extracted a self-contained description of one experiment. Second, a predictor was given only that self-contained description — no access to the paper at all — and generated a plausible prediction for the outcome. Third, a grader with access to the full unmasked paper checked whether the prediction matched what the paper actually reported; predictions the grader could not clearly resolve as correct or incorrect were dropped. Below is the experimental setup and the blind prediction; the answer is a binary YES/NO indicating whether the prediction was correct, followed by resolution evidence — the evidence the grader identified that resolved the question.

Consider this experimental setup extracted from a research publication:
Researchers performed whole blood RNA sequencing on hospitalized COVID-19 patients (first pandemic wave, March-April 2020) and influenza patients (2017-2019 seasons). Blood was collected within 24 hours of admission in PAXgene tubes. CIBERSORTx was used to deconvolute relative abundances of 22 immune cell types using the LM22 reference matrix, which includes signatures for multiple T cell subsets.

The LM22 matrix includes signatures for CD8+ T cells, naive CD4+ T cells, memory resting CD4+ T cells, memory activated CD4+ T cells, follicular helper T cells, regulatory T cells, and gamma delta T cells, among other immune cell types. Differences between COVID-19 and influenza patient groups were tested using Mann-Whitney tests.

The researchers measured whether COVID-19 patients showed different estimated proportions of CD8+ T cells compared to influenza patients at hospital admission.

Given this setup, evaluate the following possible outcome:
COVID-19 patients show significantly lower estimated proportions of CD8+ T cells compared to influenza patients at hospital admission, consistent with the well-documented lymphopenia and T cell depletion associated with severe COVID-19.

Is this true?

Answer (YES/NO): NO